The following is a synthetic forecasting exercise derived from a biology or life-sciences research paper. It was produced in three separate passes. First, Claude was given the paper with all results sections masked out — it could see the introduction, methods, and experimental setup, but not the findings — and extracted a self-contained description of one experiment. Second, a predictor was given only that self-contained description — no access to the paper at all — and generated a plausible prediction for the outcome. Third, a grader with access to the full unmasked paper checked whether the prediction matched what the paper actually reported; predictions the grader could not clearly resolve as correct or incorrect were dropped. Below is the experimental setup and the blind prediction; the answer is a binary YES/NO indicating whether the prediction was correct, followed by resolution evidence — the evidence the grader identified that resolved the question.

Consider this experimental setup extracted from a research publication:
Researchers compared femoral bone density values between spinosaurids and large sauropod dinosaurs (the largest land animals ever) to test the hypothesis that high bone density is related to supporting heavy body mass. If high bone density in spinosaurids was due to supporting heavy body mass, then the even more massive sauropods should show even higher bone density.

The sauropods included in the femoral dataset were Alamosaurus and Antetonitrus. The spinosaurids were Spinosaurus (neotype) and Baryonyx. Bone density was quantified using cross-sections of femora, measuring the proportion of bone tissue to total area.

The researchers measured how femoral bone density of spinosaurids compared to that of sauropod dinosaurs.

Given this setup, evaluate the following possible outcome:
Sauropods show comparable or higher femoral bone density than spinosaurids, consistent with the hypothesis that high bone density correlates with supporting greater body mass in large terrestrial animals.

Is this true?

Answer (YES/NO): NO